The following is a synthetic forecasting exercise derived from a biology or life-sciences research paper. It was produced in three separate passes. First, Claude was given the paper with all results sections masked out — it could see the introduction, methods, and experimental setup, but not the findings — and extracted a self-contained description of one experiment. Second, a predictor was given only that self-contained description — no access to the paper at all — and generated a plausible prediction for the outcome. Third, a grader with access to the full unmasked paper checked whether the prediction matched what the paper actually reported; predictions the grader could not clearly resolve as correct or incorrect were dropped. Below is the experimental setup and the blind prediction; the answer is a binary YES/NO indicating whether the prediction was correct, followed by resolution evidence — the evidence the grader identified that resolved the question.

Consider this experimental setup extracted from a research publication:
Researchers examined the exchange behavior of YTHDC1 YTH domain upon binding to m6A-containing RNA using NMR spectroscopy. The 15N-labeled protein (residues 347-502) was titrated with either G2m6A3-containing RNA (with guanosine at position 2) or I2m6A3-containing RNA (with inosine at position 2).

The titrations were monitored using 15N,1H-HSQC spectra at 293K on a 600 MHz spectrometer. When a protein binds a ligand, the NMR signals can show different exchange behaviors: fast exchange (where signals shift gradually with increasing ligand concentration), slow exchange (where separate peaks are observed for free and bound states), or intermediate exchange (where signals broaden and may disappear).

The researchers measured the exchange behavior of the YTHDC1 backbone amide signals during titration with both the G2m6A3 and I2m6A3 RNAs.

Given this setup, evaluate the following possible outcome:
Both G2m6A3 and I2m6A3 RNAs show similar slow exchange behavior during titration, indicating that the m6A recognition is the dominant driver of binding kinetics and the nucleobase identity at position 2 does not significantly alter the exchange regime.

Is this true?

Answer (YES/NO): YES